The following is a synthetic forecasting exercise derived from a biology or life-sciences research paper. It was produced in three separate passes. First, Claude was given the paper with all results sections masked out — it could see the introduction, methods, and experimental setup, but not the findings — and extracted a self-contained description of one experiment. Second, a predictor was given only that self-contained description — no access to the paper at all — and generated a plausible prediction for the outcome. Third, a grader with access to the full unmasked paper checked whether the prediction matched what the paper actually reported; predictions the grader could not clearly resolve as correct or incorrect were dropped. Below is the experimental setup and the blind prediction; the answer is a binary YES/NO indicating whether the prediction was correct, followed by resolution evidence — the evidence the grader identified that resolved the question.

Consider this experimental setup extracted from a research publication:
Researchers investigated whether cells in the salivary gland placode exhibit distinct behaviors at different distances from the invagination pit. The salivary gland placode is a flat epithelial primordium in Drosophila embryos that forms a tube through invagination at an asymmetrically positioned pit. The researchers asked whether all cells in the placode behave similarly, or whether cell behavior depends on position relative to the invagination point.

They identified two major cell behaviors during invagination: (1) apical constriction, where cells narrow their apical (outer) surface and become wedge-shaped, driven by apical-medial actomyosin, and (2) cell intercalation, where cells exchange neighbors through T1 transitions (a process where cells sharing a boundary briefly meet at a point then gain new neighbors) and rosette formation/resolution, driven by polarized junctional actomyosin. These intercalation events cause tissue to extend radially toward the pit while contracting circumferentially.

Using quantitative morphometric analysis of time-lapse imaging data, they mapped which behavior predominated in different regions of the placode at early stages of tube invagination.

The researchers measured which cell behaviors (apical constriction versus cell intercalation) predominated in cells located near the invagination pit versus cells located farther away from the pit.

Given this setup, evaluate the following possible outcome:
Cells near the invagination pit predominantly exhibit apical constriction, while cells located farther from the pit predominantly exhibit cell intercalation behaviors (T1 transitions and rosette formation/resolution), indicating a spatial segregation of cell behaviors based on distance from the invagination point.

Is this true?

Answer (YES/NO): YES